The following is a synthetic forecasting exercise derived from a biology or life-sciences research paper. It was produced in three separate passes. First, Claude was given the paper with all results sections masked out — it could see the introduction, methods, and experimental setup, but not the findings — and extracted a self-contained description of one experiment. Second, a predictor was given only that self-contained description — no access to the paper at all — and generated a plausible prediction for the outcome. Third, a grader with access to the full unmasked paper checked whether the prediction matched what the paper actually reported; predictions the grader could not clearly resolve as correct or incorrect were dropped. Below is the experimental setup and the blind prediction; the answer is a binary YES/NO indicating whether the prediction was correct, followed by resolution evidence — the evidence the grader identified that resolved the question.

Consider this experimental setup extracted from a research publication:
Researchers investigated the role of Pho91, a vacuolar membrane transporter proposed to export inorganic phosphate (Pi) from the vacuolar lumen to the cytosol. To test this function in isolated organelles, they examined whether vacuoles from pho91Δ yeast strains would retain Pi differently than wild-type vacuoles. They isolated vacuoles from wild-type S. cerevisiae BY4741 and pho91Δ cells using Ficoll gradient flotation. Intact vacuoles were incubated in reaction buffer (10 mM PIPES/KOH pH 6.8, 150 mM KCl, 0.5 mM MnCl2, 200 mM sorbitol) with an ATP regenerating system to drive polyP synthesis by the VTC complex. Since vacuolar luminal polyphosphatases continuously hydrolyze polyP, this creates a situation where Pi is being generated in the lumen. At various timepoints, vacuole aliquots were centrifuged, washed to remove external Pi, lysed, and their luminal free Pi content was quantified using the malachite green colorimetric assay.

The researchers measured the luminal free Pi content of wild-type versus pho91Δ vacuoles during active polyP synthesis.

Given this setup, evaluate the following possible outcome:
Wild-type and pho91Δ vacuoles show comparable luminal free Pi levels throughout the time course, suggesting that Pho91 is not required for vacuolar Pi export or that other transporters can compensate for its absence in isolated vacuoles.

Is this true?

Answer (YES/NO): NO